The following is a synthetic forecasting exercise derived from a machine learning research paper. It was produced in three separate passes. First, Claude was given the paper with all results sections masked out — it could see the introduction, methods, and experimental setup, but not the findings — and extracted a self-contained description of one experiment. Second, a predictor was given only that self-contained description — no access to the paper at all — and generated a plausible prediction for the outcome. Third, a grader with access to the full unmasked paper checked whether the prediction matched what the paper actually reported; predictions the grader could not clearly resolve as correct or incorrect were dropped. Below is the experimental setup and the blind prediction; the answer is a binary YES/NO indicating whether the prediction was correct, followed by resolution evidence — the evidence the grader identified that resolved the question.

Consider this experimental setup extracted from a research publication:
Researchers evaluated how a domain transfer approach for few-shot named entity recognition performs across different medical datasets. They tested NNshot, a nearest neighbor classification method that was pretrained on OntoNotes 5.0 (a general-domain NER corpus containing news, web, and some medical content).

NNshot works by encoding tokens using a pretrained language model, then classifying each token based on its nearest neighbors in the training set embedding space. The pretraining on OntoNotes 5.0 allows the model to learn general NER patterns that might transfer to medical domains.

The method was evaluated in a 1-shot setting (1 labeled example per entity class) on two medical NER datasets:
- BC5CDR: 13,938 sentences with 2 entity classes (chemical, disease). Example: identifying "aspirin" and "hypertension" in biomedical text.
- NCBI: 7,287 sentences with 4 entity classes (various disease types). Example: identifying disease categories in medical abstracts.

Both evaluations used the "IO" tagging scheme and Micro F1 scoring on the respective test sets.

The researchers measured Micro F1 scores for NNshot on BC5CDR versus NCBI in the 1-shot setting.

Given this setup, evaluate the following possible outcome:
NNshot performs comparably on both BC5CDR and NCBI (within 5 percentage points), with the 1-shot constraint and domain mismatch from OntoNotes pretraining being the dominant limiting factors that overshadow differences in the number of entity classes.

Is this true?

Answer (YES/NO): NO